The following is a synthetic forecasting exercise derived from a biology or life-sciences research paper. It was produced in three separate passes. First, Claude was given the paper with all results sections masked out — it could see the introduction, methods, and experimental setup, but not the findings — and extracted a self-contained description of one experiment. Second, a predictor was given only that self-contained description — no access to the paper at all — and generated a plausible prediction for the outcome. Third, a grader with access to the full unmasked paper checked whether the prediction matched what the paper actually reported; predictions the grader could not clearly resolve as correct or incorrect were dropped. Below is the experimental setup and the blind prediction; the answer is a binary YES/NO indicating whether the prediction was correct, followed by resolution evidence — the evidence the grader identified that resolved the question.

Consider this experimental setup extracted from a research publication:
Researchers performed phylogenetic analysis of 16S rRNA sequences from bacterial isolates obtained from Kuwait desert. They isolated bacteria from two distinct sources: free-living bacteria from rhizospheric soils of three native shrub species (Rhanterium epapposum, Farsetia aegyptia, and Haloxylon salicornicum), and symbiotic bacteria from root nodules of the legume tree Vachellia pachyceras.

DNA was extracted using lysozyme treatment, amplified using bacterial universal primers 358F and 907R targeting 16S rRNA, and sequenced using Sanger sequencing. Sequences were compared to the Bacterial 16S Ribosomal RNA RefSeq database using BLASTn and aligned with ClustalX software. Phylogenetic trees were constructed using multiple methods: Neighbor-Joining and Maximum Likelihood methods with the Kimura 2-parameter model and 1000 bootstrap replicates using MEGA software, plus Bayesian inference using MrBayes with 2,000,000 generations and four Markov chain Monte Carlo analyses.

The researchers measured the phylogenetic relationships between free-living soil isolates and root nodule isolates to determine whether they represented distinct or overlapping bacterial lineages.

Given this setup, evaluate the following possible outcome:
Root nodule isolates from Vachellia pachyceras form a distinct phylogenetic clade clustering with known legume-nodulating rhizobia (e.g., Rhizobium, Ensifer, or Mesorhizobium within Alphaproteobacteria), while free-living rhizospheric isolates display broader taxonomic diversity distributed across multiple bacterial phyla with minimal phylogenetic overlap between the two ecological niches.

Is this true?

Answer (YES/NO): NO